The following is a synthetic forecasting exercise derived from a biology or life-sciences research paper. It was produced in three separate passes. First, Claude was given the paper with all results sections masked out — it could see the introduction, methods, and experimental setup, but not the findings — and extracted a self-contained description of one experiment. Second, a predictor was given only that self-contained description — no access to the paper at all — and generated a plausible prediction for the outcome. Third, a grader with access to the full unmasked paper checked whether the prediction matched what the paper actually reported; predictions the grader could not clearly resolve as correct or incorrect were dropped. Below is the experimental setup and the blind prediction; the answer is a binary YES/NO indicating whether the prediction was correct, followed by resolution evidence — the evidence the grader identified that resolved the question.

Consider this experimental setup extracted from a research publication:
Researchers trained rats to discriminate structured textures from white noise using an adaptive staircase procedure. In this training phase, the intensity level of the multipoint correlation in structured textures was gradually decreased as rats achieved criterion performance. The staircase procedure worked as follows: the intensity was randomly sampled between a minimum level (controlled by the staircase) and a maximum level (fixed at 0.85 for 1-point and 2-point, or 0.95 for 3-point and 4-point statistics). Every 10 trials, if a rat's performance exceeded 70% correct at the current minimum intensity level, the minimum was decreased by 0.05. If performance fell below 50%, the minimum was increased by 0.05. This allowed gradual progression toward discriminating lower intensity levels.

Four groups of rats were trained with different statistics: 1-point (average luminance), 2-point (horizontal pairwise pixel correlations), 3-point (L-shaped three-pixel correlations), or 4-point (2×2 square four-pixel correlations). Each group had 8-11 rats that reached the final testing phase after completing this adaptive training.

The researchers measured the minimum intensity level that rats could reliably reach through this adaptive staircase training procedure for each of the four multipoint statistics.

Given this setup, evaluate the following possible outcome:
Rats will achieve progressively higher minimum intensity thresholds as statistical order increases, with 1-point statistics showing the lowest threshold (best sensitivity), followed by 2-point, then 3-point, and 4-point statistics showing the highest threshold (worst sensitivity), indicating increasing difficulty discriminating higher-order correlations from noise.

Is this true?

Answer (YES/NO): NO